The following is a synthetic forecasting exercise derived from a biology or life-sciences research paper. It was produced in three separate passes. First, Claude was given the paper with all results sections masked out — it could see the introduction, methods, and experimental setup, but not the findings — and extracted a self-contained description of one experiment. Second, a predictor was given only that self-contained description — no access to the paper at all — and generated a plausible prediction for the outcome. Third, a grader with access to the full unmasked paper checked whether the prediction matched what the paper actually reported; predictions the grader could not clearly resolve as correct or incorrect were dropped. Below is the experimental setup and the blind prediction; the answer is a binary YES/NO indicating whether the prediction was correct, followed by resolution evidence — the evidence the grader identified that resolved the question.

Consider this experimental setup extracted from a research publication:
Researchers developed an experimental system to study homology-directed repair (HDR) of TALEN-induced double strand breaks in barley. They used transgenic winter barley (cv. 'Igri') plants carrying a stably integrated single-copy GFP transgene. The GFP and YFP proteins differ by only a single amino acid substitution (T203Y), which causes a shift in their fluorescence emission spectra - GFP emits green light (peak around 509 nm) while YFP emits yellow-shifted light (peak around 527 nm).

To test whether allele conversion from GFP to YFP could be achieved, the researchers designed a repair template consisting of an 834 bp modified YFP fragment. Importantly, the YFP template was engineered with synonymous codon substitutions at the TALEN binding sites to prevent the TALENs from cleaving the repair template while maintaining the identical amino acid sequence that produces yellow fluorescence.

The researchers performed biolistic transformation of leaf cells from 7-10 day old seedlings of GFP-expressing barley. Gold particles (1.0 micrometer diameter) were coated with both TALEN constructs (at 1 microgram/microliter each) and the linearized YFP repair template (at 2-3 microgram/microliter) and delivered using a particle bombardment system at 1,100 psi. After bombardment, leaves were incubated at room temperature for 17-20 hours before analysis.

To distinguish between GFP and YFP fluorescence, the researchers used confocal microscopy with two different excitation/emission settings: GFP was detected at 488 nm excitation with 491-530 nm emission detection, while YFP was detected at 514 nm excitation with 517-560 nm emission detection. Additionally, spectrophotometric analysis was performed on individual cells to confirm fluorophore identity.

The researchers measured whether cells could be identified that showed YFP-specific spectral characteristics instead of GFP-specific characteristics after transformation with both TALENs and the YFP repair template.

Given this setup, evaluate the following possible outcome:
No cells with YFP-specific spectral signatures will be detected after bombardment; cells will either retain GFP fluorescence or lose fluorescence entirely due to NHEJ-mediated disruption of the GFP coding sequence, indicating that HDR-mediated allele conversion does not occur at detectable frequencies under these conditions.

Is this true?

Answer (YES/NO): NO